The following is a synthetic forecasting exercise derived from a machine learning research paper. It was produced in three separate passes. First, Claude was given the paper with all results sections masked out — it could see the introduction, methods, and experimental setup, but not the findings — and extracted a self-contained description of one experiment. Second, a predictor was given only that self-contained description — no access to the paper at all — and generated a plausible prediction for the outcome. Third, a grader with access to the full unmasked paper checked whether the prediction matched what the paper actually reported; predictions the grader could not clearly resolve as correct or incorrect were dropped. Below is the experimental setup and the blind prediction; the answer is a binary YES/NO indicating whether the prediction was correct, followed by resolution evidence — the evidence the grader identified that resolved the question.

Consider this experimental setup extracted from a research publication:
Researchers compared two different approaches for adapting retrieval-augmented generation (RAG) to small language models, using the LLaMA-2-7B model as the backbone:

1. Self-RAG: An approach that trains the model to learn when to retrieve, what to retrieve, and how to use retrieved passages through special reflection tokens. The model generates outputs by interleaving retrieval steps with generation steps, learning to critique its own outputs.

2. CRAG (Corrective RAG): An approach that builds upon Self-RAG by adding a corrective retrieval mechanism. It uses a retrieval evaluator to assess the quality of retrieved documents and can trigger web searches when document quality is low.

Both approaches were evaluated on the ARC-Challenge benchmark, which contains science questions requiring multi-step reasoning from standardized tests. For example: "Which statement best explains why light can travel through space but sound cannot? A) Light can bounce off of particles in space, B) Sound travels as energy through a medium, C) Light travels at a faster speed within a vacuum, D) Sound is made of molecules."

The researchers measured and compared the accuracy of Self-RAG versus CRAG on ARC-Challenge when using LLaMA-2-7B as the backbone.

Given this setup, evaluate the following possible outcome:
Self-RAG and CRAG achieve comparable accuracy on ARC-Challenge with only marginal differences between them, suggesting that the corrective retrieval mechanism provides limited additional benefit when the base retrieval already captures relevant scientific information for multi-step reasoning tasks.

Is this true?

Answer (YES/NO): YES